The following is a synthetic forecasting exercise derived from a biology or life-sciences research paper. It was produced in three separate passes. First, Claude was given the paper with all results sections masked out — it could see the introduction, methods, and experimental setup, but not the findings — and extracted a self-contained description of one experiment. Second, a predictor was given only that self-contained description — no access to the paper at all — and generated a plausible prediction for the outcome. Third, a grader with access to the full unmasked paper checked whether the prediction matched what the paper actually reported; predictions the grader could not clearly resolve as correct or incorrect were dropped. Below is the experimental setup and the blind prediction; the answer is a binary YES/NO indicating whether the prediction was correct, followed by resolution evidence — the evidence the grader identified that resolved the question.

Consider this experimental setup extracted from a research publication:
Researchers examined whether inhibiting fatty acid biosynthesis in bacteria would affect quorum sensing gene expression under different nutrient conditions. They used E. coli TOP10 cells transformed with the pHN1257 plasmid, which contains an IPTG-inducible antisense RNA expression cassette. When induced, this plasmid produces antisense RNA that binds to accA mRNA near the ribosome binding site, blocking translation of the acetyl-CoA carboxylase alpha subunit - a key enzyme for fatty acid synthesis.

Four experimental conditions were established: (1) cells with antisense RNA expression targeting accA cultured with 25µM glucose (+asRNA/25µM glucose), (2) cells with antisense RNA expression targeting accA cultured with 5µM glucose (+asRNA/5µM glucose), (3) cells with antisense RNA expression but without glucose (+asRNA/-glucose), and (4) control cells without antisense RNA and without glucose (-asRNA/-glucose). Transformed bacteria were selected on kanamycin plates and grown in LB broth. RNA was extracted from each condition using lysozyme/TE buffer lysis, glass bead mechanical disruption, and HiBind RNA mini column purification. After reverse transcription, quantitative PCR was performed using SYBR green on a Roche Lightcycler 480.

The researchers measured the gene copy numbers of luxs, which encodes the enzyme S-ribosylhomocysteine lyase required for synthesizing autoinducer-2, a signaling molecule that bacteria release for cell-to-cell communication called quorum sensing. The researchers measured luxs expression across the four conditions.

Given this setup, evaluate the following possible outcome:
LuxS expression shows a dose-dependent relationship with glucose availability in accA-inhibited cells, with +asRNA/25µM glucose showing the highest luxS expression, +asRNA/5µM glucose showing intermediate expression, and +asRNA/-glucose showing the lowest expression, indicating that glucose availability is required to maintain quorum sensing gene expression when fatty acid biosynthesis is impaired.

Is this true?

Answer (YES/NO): NO